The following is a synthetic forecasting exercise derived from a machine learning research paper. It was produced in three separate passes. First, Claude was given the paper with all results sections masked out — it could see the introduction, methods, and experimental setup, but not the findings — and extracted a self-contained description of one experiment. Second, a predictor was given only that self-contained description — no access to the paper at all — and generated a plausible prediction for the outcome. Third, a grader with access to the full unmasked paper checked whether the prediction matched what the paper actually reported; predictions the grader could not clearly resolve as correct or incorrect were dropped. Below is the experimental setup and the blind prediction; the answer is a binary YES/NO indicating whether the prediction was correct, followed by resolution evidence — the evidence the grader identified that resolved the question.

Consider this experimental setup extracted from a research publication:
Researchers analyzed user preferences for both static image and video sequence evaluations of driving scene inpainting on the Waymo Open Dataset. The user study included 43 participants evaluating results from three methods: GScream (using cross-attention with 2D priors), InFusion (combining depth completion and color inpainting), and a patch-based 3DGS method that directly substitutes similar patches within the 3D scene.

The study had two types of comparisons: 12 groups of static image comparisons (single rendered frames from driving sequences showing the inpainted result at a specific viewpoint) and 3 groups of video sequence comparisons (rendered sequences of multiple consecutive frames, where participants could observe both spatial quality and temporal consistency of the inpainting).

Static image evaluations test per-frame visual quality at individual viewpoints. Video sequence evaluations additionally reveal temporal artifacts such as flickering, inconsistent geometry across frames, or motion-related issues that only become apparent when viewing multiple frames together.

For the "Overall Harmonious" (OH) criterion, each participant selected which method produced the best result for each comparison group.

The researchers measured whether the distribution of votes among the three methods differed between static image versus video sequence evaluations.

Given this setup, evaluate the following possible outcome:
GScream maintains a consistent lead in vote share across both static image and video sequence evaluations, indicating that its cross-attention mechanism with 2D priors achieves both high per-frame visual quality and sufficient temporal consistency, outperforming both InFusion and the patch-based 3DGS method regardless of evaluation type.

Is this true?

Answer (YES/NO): NO